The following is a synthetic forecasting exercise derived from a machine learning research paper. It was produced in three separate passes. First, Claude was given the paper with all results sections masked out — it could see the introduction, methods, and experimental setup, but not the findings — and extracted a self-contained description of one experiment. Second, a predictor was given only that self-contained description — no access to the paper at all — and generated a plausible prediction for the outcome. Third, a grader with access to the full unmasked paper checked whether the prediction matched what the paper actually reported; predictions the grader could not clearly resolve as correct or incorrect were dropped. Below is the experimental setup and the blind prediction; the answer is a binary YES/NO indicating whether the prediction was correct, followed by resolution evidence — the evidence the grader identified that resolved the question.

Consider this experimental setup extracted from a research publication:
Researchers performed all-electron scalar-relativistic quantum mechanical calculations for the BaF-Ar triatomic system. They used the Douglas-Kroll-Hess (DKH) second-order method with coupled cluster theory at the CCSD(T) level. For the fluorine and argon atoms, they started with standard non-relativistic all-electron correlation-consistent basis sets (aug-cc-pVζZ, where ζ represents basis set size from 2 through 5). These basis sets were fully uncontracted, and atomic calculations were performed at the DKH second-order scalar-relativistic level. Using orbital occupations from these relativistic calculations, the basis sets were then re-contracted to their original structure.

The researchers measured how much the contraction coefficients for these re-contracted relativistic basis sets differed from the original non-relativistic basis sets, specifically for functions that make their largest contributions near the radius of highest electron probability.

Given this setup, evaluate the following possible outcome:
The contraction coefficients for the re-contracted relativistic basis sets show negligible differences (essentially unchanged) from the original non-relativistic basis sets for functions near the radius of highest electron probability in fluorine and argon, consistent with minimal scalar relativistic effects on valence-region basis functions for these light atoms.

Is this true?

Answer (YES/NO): NO